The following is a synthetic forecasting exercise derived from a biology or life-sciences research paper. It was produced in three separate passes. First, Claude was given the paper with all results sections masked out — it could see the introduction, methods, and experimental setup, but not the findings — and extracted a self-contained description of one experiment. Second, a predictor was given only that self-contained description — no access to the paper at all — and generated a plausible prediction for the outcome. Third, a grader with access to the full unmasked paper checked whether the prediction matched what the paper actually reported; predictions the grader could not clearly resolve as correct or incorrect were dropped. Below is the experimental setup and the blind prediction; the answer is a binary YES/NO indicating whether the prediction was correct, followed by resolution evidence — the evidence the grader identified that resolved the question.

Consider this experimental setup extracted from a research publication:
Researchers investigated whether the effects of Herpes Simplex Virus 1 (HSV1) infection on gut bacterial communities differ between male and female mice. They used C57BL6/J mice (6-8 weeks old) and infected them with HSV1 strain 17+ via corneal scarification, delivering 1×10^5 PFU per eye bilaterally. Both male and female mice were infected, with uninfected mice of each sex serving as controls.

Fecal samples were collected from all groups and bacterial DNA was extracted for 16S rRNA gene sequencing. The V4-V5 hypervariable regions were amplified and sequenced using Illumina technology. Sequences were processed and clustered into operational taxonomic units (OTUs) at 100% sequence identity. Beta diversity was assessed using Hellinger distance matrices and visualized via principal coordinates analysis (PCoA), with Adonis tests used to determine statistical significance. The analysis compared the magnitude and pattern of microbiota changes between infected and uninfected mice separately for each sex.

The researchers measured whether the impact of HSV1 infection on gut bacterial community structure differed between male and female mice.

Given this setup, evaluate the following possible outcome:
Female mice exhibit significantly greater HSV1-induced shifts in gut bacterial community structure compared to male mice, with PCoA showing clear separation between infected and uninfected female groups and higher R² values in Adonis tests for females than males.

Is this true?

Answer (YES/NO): NO